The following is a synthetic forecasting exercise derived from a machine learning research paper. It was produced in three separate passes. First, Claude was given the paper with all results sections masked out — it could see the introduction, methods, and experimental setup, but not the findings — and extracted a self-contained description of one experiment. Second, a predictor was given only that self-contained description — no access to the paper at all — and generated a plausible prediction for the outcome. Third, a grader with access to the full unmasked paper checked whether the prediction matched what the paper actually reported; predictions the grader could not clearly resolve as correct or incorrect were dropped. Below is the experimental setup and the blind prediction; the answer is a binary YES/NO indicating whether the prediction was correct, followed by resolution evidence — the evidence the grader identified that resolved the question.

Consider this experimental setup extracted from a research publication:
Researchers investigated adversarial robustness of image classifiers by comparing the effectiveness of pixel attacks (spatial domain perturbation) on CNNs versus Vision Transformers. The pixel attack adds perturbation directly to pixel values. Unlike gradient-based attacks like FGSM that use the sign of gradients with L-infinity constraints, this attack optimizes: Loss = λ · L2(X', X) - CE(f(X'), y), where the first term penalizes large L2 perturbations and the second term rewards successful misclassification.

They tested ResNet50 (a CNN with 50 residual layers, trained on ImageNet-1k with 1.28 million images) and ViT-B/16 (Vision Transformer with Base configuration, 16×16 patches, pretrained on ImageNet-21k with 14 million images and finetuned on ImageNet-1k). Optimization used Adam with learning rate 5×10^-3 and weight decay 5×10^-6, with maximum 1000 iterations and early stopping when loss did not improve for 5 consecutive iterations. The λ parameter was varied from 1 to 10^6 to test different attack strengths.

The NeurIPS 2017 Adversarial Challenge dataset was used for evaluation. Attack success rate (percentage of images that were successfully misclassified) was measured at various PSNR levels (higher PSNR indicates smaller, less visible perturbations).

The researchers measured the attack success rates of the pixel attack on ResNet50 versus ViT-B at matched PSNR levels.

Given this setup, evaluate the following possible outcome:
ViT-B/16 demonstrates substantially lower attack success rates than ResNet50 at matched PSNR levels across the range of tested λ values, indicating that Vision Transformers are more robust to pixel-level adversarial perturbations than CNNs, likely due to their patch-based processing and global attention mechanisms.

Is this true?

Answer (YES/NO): NO